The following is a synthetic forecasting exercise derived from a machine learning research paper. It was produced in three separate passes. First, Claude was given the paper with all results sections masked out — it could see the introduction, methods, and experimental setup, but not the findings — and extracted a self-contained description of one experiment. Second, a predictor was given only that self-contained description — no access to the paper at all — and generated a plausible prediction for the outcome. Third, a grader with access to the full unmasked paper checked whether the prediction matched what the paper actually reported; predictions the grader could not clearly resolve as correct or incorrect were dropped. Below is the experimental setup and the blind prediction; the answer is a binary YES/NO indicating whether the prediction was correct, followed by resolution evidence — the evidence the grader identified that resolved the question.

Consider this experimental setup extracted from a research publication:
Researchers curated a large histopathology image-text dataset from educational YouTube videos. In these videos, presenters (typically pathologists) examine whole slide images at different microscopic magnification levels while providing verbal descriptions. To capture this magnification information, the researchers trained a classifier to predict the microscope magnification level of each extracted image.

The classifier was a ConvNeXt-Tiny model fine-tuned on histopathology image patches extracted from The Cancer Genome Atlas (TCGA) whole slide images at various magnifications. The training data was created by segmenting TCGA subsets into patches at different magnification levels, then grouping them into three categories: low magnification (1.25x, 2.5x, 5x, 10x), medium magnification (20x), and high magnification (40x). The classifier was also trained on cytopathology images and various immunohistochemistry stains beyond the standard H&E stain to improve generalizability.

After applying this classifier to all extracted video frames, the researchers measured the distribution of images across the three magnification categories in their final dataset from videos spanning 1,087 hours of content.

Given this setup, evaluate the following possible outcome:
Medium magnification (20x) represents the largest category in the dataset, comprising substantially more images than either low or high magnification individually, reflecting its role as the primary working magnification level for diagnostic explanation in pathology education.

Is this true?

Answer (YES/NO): NO